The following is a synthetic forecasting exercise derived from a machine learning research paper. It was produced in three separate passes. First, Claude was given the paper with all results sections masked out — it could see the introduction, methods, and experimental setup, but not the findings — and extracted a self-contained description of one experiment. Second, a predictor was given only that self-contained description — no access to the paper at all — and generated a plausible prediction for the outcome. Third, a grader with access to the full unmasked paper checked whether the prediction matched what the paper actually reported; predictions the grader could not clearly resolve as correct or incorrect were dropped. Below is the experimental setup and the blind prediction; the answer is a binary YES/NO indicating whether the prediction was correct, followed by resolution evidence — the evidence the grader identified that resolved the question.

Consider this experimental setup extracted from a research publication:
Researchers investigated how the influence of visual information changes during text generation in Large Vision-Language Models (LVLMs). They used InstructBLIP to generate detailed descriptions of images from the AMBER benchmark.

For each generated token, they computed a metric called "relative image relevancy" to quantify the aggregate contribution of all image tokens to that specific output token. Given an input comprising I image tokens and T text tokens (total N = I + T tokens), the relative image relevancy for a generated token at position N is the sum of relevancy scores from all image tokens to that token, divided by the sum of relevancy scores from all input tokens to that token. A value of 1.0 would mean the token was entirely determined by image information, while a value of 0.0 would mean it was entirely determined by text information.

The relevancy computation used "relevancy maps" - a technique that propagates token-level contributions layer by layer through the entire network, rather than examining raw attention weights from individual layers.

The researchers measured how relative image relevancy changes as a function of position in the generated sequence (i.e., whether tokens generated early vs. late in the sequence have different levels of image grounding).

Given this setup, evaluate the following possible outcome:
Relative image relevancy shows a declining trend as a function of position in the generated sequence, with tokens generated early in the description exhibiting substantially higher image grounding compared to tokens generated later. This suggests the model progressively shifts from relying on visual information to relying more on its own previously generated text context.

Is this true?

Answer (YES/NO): YES